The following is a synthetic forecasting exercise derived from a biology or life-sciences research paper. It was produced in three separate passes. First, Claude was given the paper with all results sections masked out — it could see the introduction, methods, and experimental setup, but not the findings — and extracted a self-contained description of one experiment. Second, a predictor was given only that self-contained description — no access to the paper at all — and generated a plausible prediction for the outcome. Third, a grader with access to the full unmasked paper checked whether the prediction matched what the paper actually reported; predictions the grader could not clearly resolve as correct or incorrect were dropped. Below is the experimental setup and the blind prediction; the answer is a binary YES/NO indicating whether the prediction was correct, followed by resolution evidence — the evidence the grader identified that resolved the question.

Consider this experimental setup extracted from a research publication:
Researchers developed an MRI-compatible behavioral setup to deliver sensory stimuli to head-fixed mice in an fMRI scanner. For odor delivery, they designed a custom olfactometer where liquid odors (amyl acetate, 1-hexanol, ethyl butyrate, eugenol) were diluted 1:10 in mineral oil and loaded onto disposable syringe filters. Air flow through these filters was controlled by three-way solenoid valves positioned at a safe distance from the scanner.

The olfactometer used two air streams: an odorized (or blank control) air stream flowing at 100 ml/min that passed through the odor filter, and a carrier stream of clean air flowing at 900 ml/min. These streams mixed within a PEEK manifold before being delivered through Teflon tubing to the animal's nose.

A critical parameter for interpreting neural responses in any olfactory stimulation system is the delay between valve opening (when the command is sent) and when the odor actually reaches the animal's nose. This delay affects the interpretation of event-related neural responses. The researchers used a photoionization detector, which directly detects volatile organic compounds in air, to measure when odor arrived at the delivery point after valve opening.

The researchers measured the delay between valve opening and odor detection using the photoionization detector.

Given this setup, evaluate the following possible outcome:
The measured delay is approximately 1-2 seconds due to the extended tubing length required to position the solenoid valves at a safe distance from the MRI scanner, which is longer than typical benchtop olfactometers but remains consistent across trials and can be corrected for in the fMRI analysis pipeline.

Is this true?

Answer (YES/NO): NO